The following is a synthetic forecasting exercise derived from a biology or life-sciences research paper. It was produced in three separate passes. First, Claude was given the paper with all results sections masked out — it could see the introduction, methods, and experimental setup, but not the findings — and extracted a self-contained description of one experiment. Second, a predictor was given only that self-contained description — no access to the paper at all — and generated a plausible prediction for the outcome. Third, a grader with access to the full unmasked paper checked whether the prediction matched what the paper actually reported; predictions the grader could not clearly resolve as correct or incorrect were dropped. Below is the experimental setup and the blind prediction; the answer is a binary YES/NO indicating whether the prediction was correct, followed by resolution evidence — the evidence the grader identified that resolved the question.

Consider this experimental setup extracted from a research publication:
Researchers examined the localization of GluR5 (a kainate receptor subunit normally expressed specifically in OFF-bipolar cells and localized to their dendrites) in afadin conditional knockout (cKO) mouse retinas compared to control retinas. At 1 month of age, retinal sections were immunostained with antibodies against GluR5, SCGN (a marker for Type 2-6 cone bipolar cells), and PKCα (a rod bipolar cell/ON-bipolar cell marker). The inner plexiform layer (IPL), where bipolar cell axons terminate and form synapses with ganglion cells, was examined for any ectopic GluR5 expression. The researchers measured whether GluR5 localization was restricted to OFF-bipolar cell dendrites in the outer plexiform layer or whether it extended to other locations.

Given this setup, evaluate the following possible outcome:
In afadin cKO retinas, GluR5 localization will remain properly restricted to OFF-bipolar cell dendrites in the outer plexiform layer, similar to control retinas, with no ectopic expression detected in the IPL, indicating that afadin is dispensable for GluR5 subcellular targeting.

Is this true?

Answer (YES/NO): NO